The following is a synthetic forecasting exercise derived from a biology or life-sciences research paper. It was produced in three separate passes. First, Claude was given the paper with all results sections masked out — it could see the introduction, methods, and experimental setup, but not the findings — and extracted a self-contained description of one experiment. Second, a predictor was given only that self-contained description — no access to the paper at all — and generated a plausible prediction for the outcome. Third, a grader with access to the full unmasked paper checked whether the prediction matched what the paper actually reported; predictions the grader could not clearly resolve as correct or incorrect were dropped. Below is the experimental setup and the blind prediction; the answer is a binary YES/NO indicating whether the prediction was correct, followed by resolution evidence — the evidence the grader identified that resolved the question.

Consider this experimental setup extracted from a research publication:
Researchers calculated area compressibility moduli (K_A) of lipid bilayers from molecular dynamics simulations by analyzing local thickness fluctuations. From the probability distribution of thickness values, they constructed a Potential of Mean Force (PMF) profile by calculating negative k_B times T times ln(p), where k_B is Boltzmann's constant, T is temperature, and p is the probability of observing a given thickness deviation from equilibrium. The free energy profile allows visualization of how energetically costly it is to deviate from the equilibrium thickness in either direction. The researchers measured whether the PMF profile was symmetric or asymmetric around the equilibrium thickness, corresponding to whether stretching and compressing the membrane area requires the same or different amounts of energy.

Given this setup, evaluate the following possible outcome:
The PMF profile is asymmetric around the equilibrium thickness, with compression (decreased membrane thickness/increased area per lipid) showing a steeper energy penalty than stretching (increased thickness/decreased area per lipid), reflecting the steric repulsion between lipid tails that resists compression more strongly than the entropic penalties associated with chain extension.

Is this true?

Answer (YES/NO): NO